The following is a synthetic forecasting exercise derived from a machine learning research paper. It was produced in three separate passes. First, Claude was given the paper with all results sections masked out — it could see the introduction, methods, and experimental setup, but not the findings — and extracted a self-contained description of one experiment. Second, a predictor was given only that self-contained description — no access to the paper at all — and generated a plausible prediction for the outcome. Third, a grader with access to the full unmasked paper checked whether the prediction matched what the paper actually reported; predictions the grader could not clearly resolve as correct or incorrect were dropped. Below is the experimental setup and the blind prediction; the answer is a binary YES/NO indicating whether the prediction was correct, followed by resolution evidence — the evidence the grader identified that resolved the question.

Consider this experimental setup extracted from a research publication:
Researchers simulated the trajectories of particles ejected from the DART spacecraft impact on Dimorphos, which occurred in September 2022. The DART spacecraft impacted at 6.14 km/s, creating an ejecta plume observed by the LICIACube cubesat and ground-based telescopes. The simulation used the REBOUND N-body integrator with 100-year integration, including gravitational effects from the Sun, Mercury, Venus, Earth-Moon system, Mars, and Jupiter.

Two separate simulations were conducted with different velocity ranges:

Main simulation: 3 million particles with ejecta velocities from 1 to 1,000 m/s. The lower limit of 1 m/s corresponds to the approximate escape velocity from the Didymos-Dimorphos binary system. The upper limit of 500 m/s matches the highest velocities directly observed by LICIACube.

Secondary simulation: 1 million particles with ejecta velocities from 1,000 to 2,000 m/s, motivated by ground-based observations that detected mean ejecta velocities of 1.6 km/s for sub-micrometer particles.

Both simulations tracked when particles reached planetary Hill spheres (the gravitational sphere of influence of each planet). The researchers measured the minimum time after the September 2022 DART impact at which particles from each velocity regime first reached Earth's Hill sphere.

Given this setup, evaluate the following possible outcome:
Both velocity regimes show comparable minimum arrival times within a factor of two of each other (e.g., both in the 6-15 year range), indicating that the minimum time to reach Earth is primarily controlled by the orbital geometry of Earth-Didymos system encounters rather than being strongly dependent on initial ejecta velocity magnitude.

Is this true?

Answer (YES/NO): NO